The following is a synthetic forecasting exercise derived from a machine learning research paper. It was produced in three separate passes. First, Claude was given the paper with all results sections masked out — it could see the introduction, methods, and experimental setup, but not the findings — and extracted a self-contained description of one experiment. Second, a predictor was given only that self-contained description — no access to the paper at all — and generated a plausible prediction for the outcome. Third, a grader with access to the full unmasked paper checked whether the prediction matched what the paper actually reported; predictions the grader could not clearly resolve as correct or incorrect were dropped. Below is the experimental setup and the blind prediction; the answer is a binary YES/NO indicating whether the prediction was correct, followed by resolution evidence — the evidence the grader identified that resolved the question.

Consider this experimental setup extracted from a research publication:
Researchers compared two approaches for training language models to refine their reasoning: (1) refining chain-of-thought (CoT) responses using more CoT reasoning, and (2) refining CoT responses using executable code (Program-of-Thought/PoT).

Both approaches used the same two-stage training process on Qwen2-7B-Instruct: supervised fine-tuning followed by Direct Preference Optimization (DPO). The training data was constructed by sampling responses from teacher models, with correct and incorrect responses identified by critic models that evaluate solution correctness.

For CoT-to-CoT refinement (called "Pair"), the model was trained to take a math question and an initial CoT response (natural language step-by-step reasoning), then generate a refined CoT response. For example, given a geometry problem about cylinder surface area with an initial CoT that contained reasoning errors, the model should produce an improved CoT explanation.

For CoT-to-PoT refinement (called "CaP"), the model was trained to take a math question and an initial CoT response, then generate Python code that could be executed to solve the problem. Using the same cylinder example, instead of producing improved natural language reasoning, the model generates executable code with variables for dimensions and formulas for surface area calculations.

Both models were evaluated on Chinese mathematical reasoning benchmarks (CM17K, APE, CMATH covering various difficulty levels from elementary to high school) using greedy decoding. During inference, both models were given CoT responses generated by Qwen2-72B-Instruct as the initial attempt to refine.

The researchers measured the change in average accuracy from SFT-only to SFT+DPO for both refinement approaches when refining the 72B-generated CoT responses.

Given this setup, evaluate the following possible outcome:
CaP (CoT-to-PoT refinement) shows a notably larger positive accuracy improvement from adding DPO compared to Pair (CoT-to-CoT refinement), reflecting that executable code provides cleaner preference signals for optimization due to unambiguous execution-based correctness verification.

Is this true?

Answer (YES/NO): YES